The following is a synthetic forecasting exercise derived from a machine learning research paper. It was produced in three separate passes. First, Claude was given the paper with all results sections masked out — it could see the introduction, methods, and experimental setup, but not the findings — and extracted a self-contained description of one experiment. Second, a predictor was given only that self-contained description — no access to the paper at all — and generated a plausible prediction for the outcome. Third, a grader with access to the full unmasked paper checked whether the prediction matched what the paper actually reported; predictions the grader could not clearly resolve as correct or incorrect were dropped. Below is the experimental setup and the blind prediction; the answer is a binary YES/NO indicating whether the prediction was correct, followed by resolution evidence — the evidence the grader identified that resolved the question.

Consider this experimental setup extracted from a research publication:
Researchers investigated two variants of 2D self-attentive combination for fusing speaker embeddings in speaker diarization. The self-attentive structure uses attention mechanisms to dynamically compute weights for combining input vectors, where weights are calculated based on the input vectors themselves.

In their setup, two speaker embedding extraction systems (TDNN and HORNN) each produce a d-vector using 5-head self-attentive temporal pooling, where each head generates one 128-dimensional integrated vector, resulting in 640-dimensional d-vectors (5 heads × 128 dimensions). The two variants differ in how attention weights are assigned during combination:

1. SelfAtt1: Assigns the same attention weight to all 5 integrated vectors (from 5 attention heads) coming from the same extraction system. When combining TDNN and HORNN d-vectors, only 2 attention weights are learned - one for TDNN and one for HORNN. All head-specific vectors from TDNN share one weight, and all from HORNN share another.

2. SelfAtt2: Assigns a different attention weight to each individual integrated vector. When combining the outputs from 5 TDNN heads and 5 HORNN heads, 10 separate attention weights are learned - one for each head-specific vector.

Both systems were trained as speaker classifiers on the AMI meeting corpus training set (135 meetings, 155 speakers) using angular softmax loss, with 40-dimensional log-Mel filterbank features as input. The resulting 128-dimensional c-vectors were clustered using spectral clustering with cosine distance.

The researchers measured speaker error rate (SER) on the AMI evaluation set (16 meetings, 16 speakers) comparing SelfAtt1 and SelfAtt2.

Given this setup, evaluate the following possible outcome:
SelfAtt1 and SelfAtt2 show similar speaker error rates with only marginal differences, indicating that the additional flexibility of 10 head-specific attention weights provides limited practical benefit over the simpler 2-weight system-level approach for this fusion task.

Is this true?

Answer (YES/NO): NO